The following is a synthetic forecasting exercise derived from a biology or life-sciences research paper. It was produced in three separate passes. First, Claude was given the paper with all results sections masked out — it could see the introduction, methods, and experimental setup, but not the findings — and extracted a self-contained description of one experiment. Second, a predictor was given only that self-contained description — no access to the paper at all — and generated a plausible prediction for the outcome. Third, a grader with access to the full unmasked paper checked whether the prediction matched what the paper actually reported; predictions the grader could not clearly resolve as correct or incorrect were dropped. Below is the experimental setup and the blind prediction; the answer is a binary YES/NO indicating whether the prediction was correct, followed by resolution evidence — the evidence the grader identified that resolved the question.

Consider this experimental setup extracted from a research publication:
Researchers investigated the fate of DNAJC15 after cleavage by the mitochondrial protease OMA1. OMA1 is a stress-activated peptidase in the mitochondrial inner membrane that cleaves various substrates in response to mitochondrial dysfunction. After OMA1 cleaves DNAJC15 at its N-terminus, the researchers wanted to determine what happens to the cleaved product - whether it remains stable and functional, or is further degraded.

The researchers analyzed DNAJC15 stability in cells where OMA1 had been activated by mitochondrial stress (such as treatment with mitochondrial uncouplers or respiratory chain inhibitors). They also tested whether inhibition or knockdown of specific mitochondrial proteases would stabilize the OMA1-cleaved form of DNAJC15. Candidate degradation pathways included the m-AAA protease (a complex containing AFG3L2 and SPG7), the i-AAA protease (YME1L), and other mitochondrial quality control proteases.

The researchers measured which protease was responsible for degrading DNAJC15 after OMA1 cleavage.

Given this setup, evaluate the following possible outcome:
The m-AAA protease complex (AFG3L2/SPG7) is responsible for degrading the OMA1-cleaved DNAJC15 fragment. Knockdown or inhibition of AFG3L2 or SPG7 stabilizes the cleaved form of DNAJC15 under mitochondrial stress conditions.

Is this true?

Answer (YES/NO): YES